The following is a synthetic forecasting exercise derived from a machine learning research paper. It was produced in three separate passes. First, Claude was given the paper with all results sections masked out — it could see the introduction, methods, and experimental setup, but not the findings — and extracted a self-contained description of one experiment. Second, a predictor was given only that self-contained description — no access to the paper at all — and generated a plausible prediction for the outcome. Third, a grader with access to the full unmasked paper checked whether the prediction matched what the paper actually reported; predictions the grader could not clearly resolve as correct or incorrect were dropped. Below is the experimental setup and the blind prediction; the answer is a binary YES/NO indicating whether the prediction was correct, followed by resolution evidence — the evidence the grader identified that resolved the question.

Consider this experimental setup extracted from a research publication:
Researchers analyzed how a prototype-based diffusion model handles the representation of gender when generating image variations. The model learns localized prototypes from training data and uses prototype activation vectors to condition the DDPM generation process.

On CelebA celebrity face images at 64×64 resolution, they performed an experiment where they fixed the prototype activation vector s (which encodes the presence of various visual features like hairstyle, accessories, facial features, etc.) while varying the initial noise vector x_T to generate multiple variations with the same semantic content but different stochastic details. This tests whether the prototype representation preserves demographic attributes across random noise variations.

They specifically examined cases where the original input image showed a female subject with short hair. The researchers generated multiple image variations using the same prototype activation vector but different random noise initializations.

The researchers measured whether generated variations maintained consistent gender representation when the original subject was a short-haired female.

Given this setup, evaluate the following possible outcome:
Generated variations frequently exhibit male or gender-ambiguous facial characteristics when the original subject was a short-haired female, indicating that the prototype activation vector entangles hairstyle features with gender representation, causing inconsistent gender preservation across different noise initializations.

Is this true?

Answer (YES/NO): YES